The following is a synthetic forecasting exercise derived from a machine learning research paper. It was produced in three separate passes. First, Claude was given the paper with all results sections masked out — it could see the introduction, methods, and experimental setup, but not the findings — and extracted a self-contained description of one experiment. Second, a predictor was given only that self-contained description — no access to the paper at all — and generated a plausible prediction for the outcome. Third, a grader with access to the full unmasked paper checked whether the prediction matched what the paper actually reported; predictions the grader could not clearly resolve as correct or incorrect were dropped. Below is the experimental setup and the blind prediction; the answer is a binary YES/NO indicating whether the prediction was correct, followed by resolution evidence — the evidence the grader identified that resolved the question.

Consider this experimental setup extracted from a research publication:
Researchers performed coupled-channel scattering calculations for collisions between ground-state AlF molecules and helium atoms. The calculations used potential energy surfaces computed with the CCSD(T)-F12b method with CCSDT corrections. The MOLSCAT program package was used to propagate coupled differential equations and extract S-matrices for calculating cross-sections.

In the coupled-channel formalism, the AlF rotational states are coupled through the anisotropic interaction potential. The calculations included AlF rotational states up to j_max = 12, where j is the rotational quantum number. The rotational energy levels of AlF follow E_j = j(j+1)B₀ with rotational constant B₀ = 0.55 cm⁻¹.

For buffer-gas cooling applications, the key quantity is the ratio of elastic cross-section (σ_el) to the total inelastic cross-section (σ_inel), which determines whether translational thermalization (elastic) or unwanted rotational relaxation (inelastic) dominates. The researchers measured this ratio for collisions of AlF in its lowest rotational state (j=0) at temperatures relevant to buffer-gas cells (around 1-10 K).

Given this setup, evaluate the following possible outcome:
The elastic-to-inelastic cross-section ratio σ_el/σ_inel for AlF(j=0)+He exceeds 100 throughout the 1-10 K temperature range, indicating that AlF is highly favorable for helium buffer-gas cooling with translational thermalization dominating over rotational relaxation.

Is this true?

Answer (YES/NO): NO